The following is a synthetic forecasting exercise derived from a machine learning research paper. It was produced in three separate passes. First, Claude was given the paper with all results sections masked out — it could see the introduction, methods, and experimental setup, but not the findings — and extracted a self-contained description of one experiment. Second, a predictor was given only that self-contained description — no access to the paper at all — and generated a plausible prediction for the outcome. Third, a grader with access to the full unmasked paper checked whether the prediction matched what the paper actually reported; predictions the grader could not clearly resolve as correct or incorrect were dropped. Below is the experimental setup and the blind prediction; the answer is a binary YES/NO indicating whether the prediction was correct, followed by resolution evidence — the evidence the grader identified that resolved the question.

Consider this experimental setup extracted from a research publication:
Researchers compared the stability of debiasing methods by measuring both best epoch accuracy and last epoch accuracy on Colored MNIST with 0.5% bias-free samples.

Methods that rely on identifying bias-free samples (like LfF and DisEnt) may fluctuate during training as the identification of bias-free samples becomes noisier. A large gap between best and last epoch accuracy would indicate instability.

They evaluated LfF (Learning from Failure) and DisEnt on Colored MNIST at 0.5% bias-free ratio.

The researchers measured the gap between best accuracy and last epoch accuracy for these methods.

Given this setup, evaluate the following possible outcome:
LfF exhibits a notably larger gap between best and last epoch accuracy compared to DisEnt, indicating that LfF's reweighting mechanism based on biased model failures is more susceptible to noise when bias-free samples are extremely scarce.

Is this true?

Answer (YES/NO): NO